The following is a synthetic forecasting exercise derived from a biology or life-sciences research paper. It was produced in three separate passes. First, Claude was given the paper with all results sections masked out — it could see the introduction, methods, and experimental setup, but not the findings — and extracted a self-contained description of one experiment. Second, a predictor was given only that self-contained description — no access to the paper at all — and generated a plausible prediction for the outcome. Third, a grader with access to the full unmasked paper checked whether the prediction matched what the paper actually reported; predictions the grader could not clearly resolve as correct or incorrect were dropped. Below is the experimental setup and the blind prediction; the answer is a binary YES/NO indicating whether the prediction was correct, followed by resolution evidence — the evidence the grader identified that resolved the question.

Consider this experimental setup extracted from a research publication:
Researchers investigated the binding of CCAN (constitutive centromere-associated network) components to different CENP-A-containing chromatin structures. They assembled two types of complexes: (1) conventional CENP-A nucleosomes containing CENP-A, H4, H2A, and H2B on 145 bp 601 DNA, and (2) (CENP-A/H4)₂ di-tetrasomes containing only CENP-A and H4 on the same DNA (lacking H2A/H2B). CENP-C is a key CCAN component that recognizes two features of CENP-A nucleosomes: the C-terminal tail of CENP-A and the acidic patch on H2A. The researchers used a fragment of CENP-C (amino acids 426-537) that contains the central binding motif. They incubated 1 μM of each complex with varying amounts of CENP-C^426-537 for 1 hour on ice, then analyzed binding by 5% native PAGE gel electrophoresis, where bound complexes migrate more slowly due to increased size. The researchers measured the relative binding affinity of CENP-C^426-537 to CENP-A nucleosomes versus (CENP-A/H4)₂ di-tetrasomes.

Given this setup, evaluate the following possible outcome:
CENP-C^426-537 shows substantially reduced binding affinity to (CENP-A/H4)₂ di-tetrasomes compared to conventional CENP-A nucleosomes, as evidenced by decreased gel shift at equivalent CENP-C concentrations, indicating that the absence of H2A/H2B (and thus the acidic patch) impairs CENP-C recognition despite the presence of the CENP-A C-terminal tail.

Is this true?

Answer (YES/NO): YES